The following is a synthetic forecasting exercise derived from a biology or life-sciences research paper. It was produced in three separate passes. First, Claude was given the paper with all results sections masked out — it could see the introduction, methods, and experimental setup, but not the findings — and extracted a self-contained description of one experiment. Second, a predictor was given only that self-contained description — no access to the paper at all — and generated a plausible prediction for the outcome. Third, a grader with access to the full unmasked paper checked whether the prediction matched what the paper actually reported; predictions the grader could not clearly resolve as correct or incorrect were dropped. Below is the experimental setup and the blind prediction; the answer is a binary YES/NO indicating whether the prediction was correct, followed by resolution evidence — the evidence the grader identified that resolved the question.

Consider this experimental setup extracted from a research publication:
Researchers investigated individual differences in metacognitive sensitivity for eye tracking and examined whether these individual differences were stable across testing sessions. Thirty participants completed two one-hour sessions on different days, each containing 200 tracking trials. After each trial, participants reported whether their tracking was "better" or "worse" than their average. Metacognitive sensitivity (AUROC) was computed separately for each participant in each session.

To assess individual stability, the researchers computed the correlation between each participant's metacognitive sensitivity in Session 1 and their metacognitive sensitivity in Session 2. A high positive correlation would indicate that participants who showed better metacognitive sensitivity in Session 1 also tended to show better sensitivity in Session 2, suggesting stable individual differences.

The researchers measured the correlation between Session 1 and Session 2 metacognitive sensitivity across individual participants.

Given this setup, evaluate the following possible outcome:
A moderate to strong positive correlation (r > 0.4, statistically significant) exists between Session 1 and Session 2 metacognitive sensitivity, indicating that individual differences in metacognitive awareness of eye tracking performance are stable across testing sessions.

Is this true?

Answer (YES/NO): YES